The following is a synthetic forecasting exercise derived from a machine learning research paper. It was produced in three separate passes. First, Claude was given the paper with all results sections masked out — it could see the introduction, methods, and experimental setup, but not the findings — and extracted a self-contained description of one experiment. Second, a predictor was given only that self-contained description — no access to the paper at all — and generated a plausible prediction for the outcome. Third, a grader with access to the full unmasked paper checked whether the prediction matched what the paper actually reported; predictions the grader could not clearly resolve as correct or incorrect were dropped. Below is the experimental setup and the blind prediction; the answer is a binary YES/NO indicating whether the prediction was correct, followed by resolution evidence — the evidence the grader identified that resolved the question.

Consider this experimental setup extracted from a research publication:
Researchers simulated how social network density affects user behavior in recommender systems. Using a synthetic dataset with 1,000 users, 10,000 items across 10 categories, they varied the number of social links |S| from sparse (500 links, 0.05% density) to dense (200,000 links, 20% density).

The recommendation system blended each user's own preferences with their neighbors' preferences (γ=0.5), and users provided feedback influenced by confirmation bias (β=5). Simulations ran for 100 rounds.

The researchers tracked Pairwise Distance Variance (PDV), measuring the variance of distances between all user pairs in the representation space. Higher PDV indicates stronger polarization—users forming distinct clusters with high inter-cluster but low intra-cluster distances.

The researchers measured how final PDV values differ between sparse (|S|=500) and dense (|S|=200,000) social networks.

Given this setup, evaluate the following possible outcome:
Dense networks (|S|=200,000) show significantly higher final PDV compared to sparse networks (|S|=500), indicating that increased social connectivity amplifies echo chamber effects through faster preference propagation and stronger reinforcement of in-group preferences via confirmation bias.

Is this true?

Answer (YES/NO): YES